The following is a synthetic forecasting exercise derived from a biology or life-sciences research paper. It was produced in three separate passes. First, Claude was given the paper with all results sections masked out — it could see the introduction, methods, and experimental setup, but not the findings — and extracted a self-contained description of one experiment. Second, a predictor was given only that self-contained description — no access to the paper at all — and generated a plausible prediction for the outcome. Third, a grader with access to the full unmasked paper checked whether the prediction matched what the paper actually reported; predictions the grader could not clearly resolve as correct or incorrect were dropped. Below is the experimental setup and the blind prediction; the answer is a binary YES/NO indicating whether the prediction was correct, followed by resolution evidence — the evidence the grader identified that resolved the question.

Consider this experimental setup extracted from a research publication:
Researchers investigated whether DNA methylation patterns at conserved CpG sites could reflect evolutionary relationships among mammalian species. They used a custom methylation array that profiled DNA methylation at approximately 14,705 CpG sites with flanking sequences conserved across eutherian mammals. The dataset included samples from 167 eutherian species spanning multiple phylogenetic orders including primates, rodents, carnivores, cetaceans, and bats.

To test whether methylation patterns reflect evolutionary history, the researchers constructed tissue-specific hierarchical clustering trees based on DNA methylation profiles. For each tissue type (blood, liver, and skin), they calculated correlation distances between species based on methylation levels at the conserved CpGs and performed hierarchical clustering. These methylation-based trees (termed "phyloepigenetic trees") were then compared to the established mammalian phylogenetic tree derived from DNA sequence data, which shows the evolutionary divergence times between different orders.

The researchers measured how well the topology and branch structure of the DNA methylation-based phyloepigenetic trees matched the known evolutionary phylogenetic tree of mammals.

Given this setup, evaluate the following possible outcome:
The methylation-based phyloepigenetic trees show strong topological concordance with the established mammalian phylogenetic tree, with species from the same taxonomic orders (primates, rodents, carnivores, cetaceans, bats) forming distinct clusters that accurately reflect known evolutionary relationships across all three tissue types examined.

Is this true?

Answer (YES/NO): YES